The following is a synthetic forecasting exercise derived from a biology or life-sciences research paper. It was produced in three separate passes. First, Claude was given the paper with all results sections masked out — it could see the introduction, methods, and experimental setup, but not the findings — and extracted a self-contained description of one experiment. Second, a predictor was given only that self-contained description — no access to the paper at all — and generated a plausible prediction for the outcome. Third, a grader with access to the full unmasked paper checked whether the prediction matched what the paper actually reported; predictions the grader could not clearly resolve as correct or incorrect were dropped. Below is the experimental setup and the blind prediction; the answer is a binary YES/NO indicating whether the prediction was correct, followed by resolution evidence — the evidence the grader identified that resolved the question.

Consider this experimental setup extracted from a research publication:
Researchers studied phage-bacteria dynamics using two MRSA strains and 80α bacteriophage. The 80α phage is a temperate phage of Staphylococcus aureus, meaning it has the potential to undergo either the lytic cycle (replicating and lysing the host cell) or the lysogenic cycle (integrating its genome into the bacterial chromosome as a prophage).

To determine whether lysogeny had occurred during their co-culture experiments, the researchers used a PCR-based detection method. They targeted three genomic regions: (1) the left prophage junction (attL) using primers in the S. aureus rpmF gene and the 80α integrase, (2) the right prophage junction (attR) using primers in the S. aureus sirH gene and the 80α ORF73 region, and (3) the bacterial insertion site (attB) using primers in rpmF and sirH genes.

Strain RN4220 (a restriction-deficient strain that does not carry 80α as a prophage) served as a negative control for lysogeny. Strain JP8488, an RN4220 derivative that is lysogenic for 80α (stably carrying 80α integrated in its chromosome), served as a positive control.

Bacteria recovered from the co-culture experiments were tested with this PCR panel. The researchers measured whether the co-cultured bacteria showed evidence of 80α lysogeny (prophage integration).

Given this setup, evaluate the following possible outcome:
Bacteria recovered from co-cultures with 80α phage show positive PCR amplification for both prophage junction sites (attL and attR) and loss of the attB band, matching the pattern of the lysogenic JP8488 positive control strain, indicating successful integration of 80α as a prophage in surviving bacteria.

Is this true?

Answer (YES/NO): NO